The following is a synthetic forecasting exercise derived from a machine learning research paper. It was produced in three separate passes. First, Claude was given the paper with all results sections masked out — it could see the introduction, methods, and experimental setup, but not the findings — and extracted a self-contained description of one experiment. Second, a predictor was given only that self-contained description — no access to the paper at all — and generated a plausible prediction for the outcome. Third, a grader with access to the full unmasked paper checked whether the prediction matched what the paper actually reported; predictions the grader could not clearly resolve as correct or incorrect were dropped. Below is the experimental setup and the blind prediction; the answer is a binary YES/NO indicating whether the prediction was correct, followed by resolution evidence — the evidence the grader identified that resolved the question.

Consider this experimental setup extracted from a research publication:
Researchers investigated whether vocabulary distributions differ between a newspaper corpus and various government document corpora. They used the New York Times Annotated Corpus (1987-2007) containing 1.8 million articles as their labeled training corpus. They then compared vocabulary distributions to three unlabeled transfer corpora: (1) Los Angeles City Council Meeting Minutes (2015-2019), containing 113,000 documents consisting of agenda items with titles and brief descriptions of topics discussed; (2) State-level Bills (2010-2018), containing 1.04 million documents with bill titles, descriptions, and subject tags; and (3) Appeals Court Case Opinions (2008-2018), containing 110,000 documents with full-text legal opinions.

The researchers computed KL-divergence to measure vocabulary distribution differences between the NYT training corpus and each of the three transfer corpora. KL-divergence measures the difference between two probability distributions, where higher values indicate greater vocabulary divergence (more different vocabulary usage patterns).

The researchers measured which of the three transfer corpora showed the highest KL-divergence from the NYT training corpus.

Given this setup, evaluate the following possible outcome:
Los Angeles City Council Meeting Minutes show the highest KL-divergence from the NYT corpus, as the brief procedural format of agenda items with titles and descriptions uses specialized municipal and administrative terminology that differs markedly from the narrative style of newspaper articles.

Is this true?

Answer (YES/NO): YES